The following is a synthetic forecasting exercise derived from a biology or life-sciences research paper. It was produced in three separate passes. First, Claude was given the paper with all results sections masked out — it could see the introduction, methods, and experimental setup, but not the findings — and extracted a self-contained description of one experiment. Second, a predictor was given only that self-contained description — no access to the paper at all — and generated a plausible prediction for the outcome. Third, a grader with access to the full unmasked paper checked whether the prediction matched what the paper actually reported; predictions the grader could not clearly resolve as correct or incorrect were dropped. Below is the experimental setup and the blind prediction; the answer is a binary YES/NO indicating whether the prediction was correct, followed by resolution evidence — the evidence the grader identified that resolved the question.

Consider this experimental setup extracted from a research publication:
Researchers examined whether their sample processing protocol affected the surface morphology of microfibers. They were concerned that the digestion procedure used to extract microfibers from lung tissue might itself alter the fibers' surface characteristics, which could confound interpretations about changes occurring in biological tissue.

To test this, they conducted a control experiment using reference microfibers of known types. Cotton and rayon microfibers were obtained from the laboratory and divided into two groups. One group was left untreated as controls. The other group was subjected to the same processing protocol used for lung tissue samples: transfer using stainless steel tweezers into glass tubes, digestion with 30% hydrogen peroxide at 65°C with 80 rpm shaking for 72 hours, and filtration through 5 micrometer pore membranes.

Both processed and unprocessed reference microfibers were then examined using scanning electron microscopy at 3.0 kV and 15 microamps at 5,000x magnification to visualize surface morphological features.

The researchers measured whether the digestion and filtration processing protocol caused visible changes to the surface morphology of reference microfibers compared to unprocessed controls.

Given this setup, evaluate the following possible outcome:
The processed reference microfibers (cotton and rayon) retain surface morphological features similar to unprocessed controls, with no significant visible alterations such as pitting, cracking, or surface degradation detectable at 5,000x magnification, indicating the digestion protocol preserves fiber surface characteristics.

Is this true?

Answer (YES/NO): YES